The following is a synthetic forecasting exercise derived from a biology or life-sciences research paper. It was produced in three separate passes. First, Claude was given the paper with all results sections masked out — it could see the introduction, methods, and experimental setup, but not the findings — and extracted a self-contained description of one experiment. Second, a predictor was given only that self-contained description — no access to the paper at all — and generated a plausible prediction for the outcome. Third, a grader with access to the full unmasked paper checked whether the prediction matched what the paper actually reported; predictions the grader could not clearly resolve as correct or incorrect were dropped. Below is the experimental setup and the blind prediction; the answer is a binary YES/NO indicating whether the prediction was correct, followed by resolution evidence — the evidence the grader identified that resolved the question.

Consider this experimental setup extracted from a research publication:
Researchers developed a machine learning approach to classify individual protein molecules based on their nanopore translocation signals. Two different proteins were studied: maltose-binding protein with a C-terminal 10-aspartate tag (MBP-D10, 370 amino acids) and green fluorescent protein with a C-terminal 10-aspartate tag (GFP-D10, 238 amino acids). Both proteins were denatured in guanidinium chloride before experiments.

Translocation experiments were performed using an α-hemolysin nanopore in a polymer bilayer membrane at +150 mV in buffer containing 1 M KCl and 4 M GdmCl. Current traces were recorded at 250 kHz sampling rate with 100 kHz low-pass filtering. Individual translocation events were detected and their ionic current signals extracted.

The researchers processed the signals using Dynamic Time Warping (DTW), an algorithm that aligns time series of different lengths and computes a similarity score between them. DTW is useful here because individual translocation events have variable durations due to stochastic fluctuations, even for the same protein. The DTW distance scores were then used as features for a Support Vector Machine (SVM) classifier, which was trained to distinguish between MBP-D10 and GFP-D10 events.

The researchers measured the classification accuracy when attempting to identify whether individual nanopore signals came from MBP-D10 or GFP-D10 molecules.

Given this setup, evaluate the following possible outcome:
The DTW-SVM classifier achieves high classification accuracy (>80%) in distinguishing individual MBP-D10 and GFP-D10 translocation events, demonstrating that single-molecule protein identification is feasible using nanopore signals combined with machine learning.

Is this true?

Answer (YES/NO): YES